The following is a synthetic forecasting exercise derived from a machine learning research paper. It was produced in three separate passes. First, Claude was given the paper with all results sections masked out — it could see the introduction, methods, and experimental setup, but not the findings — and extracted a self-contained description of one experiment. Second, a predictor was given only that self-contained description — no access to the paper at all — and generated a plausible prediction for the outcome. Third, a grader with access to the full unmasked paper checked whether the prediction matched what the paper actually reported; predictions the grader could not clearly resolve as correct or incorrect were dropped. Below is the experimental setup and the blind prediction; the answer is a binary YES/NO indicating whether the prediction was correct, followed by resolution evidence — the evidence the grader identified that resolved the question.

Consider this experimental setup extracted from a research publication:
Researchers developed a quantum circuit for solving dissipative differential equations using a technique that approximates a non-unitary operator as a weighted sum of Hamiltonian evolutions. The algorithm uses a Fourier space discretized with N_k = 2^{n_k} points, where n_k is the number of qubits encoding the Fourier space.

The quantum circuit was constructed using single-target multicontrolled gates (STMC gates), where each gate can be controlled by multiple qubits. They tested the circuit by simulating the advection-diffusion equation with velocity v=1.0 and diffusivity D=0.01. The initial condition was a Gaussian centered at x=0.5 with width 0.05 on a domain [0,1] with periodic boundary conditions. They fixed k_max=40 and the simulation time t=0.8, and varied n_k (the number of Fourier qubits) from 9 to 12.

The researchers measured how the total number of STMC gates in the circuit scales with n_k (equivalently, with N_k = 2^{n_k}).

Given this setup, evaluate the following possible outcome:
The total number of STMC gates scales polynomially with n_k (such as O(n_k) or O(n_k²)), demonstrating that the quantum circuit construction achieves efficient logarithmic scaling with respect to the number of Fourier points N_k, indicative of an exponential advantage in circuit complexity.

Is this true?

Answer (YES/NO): YES